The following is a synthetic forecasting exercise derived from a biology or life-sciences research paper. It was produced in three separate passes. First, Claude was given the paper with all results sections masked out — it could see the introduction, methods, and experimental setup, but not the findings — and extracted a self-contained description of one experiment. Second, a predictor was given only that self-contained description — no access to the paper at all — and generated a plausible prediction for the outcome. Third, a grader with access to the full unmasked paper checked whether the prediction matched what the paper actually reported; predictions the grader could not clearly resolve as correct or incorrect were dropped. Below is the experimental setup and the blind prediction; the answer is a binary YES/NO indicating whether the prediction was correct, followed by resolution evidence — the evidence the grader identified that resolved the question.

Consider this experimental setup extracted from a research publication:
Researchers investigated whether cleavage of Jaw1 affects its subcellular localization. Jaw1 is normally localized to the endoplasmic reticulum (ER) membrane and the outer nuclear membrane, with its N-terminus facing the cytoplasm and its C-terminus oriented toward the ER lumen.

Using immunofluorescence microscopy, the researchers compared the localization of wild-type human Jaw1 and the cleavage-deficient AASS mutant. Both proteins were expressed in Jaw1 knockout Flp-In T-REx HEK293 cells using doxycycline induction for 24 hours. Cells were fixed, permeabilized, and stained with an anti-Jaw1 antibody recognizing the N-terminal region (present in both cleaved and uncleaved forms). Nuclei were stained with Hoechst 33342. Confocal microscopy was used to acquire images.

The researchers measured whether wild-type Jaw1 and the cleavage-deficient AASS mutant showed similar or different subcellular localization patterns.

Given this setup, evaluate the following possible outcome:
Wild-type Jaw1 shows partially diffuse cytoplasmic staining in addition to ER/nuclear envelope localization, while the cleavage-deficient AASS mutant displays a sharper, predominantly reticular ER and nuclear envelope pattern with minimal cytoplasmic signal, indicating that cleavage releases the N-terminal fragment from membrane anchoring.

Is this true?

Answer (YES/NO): NO